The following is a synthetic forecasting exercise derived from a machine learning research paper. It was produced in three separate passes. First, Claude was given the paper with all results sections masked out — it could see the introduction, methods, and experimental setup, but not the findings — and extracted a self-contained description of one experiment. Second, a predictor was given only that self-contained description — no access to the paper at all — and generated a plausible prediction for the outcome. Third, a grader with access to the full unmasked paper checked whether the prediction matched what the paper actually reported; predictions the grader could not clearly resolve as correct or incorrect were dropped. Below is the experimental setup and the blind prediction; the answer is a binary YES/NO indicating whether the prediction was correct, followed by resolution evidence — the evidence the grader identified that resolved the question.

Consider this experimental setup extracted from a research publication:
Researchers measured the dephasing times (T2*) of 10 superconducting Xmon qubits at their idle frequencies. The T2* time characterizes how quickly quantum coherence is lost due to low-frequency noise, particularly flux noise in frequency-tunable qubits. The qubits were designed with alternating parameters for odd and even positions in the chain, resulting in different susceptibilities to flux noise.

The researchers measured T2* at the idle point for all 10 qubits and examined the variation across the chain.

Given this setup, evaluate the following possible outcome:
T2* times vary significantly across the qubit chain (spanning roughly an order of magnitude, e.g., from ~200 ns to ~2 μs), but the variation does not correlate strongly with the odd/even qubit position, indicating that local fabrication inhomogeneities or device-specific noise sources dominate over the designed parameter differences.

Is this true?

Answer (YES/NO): NO